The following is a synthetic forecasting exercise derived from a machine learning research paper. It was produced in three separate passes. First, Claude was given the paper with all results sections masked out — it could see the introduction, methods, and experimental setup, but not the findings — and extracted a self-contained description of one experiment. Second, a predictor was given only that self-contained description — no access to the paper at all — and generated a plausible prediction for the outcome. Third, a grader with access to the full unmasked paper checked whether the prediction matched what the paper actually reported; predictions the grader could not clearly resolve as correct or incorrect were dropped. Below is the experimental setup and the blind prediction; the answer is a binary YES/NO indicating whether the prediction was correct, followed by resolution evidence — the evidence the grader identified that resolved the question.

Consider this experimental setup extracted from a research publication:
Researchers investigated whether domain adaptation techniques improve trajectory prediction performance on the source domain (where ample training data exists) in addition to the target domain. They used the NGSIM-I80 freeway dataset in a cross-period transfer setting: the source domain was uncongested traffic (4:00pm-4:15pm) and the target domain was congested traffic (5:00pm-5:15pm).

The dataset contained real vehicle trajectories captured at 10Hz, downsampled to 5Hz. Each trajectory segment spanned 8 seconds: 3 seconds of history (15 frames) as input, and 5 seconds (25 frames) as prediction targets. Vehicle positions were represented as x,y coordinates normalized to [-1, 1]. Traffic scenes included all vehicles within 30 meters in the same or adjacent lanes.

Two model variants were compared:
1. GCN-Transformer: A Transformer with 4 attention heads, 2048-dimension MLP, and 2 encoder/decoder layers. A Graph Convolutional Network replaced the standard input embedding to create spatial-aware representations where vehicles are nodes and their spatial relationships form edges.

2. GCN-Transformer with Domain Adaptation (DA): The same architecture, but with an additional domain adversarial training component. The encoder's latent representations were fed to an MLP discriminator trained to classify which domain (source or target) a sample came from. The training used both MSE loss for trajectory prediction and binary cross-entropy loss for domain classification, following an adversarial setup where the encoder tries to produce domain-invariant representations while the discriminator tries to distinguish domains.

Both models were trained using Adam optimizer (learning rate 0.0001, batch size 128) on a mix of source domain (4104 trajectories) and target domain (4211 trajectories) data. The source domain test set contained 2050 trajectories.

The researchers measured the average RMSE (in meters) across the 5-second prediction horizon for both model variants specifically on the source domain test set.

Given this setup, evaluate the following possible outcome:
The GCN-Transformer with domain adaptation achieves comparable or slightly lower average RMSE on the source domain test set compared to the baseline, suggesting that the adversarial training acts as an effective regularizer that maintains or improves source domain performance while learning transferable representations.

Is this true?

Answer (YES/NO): NO